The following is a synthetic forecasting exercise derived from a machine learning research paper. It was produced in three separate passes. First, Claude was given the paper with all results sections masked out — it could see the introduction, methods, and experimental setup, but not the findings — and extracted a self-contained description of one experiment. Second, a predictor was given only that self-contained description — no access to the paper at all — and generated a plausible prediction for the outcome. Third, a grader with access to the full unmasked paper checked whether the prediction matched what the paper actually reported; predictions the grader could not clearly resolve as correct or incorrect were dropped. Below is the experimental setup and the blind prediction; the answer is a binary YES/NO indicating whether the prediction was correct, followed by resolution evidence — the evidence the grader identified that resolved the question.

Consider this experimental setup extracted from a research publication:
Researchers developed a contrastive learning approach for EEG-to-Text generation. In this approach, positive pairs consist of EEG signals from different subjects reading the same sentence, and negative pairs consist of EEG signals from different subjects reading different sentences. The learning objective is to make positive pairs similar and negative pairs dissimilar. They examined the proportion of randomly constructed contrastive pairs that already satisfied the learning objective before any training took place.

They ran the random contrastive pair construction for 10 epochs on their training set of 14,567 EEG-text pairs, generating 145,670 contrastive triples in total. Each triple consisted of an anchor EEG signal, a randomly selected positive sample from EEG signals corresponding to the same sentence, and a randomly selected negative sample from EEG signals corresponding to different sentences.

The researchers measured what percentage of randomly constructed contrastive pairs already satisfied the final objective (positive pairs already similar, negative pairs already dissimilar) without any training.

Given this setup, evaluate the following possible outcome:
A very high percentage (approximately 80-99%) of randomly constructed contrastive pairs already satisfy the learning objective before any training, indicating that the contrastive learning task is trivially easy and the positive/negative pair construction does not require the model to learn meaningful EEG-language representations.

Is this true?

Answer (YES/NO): NO